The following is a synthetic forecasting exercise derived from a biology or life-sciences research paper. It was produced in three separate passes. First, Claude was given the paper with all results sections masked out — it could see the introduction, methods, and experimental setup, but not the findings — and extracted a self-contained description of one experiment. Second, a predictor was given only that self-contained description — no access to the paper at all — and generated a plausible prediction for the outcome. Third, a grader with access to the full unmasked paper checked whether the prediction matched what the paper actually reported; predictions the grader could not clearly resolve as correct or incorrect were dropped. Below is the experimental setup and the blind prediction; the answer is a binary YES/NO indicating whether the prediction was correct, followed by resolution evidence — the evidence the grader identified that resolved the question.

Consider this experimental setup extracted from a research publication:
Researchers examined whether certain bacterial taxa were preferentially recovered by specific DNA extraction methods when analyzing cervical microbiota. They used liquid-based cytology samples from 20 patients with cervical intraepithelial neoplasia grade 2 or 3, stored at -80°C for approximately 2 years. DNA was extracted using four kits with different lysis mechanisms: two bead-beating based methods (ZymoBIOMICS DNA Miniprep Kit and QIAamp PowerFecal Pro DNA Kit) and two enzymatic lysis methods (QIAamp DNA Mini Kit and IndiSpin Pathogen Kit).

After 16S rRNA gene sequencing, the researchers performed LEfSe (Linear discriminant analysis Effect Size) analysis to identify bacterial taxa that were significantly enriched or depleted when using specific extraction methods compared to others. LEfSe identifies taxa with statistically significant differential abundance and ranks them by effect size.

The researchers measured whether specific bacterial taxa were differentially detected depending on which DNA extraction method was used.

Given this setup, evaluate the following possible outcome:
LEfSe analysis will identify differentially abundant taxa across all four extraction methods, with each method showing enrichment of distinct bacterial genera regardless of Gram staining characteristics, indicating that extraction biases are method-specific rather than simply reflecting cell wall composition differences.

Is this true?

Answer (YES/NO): NO